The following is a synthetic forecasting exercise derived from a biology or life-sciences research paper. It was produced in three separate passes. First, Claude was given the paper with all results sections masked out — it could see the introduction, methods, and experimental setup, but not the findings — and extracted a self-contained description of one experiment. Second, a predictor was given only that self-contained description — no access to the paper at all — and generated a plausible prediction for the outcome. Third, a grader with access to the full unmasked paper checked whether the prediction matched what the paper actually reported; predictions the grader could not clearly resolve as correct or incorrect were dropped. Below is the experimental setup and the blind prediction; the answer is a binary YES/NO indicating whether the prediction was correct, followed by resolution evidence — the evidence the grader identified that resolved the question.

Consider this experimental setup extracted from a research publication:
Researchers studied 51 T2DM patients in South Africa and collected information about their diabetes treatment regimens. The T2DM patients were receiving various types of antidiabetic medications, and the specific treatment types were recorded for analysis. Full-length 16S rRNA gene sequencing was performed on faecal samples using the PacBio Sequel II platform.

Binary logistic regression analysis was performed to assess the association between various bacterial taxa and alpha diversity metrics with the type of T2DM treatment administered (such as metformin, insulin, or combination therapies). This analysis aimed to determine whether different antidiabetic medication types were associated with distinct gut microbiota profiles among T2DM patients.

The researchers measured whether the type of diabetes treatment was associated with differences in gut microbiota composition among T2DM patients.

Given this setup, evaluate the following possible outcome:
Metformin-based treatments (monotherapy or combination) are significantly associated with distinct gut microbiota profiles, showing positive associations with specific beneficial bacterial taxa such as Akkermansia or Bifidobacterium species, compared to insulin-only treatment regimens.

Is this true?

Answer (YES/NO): NO